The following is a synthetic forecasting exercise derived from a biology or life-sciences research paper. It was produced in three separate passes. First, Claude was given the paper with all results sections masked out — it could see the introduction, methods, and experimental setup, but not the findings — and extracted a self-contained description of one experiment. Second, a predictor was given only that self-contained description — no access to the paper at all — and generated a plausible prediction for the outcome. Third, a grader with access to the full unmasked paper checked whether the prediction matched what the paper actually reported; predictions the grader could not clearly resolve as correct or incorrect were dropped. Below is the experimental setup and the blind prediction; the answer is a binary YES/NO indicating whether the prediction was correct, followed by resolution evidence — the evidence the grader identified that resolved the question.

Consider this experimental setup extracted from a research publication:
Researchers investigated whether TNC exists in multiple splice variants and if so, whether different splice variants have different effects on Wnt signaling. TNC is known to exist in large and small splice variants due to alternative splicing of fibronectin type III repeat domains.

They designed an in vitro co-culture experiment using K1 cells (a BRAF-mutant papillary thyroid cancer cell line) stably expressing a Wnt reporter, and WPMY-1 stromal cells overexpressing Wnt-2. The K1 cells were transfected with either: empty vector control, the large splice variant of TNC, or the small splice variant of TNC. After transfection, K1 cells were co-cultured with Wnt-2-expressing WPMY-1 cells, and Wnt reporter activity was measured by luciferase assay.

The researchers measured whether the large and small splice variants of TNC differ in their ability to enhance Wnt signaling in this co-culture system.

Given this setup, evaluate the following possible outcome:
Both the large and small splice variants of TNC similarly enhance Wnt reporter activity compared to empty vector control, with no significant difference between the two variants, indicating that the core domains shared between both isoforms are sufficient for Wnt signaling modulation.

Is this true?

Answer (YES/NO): YES